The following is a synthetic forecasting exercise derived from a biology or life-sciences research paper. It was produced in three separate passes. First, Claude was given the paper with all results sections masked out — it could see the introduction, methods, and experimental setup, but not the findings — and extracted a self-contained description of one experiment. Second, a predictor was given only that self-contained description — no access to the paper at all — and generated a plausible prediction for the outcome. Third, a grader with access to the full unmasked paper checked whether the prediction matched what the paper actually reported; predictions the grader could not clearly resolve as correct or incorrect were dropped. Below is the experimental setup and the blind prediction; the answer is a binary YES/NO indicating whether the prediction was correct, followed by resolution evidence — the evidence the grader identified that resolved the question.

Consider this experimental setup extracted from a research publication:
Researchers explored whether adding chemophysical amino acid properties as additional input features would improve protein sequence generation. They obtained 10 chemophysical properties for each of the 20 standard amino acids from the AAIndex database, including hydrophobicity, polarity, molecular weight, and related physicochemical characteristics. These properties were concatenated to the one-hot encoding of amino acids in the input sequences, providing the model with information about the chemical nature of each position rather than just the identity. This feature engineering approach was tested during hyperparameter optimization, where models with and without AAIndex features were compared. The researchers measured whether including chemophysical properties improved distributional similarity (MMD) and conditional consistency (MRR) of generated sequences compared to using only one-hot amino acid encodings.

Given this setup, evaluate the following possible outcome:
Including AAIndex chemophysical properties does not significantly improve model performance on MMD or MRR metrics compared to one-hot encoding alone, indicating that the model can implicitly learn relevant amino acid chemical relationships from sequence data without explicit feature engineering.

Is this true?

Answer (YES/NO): YES